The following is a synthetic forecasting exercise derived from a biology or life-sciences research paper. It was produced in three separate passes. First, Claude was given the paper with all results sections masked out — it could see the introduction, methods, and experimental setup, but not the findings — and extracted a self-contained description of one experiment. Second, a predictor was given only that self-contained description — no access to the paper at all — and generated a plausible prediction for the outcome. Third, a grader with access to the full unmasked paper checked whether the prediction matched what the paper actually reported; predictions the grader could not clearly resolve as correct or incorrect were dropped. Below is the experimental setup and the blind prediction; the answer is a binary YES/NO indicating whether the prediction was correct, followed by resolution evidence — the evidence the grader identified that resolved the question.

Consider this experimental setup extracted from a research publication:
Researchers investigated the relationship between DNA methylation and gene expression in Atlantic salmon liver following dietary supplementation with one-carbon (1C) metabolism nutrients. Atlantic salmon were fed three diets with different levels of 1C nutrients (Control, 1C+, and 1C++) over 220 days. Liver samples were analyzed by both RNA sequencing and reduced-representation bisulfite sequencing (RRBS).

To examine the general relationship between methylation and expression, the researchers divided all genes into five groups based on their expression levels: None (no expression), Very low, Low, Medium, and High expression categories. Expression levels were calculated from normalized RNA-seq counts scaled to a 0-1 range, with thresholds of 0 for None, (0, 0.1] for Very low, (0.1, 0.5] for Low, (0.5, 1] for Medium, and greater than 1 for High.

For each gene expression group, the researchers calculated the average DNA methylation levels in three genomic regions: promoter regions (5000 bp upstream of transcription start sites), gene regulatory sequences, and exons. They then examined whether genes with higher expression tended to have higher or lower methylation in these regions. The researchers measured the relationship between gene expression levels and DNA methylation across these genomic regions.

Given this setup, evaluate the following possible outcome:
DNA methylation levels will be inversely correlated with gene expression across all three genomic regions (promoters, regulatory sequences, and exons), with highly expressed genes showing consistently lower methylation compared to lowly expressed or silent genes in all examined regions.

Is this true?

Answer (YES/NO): NO